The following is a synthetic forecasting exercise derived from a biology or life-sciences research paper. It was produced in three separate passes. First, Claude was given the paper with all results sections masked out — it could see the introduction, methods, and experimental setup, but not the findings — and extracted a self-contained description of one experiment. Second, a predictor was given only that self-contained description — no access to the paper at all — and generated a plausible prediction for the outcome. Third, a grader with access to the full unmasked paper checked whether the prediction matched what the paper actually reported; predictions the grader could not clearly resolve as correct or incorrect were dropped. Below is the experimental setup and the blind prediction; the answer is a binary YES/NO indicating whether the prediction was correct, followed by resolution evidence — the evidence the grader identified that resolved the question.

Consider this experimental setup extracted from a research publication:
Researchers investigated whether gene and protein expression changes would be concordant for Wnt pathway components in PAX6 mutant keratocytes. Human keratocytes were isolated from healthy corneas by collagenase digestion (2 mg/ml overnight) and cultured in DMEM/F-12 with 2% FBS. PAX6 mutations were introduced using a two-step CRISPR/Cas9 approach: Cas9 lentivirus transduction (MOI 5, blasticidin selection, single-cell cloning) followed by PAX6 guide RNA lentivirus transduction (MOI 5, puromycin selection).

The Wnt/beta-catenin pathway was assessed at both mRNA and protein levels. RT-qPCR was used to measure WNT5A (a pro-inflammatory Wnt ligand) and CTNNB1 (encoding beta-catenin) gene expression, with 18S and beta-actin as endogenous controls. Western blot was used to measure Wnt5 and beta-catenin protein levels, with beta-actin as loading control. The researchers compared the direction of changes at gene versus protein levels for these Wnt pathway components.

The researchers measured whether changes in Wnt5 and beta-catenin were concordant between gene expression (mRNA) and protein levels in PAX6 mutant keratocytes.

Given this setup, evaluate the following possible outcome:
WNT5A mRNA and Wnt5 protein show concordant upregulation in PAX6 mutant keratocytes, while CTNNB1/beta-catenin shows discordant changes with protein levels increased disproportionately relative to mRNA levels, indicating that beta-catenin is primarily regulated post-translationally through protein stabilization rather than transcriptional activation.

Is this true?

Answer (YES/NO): NO